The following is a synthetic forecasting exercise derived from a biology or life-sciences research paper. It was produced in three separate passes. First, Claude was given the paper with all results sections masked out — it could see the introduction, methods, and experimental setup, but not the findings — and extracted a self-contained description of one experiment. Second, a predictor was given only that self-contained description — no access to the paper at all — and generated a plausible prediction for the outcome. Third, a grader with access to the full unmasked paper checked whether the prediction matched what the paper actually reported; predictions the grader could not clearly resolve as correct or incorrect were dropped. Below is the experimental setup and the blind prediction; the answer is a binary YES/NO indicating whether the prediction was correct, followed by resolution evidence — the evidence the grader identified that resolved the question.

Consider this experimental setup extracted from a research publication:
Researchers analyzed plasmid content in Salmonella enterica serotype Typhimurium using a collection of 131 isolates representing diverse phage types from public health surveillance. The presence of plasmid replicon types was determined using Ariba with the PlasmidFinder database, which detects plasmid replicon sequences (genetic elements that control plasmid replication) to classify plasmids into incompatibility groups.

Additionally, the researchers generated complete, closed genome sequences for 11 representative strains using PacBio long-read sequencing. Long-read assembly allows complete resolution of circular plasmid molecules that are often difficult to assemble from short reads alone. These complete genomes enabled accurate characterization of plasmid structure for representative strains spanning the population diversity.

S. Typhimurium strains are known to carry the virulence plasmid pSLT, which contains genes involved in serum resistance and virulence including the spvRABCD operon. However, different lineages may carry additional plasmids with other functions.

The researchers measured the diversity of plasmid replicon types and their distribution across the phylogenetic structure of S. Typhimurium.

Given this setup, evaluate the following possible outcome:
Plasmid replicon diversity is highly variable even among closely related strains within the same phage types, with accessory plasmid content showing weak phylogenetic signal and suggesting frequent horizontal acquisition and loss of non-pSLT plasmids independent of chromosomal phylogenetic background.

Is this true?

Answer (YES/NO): NO